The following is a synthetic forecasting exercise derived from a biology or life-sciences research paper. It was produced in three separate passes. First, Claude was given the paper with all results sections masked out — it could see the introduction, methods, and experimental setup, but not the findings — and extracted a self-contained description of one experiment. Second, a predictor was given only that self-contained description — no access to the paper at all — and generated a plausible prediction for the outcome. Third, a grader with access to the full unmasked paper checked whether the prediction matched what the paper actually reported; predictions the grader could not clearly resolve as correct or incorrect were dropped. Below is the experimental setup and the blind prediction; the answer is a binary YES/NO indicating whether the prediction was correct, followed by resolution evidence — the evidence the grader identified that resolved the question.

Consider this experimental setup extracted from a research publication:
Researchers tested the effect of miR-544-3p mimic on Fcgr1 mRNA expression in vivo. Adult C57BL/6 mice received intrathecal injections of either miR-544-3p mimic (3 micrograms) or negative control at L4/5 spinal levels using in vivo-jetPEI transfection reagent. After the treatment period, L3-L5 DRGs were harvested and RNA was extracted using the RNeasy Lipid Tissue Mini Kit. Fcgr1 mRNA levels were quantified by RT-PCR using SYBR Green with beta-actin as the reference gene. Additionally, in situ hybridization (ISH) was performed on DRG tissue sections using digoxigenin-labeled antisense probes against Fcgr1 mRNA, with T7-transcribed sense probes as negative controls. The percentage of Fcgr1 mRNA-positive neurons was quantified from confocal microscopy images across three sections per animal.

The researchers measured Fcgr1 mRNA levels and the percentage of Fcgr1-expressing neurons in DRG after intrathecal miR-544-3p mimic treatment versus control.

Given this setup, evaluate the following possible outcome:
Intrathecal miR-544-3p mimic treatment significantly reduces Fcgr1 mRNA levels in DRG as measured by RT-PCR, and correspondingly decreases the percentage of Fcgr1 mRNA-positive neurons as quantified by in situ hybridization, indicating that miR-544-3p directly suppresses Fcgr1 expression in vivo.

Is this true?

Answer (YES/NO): YES